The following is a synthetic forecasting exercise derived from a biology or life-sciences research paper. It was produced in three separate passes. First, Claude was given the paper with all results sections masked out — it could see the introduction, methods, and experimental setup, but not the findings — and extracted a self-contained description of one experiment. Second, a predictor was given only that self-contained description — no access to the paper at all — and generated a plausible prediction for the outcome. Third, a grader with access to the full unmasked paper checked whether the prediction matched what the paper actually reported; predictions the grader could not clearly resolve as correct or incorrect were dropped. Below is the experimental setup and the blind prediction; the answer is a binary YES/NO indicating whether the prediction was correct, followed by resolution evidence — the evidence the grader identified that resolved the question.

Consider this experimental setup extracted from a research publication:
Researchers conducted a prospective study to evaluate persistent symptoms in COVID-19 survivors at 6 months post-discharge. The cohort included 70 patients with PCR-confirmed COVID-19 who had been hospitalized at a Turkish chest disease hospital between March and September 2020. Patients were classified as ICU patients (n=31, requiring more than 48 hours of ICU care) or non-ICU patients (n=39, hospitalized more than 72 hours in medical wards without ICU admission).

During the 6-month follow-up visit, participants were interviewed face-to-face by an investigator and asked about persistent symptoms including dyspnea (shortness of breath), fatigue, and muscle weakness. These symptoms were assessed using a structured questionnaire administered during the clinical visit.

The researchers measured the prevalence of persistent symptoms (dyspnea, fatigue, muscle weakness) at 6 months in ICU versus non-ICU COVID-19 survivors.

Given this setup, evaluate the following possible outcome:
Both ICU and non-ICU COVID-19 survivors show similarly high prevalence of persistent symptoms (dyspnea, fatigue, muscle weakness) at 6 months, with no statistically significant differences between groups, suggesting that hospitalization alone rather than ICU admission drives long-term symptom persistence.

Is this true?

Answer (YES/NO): NO